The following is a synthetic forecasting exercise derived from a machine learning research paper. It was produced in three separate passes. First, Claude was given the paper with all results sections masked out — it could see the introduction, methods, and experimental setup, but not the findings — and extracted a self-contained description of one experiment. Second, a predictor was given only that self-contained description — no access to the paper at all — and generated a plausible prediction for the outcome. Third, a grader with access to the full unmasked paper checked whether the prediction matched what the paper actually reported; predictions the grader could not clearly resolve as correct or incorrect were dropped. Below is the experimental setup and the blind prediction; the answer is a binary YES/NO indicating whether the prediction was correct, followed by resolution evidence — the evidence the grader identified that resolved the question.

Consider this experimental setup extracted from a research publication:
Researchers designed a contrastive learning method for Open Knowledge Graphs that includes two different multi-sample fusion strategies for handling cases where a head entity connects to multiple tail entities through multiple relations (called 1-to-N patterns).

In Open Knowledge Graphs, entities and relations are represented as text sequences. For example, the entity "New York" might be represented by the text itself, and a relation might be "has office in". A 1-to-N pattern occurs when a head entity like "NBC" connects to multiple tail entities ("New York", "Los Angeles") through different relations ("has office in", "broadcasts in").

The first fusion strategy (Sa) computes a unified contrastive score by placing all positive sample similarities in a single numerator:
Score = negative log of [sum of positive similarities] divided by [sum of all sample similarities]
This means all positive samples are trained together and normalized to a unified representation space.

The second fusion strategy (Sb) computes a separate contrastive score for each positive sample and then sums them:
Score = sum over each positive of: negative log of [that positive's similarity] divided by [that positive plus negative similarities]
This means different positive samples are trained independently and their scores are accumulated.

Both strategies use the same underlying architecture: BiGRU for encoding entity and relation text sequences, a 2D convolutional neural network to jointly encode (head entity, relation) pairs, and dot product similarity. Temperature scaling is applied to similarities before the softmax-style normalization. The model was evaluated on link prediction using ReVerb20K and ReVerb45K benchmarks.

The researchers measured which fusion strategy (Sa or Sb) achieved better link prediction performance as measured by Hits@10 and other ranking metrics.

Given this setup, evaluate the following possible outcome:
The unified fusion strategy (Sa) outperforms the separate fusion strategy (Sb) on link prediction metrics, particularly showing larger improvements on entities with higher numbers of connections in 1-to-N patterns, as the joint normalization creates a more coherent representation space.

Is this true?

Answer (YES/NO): NO